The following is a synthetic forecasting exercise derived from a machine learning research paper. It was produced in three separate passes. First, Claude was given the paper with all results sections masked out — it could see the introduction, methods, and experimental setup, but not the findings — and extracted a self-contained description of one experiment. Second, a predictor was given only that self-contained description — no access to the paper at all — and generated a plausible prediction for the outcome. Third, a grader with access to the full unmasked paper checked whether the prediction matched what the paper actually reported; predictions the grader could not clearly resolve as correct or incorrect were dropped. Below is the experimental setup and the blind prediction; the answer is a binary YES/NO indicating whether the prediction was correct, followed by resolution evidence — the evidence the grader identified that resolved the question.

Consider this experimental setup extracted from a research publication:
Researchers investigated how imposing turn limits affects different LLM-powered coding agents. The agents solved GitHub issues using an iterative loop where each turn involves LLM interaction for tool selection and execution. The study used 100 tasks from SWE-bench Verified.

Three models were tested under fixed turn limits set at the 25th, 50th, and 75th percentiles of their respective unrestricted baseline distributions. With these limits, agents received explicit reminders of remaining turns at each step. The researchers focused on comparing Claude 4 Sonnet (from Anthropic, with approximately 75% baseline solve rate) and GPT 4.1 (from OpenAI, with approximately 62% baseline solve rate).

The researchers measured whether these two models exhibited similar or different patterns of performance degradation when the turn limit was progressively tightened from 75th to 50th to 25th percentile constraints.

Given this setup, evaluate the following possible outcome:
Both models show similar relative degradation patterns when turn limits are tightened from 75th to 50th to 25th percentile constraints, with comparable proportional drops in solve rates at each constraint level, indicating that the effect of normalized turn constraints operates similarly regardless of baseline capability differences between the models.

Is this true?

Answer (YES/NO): NO